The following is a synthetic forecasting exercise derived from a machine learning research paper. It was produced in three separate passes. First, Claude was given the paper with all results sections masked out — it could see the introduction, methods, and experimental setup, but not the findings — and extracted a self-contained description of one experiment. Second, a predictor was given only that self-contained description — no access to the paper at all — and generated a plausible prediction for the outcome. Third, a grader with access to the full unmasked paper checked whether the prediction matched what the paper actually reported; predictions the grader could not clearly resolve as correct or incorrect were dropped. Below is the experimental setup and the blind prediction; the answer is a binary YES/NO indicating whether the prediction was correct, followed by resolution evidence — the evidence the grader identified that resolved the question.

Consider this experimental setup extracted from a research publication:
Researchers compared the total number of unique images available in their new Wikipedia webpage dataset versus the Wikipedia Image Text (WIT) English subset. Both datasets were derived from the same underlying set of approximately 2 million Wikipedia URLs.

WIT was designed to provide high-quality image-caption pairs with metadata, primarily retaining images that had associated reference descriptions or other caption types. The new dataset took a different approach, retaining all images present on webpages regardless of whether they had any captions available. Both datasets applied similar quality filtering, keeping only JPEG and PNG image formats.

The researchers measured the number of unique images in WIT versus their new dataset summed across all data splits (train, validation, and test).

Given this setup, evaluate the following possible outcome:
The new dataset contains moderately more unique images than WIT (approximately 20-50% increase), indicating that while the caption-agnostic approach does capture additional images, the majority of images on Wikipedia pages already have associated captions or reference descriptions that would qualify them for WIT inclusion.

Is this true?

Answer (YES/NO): YES